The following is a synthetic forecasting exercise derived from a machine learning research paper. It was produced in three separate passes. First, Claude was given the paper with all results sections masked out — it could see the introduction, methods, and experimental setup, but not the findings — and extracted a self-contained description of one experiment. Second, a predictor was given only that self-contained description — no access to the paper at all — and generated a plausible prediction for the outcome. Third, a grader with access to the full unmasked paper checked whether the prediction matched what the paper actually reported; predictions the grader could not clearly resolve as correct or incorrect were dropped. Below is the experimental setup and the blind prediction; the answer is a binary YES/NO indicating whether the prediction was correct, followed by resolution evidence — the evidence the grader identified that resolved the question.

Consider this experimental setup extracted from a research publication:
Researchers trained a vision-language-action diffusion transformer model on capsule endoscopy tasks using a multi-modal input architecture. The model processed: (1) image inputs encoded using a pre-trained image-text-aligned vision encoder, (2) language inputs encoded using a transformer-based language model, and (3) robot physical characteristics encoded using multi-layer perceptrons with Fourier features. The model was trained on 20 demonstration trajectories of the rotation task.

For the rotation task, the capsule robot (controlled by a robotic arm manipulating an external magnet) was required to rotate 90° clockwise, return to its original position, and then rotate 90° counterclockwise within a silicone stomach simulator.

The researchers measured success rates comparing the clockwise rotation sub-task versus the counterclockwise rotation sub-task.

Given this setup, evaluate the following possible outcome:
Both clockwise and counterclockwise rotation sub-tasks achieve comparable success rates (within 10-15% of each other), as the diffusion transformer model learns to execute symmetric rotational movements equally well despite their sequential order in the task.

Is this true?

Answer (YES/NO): YES